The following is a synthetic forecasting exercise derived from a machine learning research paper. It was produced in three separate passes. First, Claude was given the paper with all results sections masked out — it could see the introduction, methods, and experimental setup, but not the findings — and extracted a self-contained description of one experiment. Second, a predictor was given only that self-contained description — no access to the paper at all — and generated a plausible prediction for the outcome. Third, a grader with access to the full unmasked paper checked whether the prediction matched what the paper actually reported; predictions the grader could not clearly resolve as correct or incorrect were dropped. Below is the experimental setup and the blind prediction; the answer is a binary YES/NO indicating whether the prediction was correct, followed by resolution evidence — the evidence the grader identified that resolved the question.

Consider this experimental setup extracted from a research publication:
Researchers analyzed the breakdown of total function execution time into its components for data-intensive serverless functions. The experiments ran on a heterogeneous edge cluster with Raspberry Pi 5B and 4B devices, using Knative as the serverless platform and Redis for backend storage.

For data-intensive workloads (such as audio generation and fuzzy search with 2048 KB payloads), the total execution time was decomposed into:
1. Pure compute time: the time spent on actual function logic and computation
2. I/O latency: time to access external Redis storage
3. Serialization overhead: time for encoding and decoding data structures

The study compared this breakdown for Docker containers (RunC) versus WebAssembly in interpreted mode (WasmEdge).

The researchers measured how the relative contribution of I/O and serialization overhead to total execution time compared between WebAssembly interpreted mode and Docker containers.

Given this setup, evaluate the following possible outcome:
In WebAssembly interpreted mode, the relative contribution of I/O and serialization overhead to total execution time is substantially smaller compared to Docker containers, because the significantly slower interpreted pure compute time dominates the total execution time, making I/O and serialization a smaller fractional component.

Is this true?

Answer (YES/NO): YES